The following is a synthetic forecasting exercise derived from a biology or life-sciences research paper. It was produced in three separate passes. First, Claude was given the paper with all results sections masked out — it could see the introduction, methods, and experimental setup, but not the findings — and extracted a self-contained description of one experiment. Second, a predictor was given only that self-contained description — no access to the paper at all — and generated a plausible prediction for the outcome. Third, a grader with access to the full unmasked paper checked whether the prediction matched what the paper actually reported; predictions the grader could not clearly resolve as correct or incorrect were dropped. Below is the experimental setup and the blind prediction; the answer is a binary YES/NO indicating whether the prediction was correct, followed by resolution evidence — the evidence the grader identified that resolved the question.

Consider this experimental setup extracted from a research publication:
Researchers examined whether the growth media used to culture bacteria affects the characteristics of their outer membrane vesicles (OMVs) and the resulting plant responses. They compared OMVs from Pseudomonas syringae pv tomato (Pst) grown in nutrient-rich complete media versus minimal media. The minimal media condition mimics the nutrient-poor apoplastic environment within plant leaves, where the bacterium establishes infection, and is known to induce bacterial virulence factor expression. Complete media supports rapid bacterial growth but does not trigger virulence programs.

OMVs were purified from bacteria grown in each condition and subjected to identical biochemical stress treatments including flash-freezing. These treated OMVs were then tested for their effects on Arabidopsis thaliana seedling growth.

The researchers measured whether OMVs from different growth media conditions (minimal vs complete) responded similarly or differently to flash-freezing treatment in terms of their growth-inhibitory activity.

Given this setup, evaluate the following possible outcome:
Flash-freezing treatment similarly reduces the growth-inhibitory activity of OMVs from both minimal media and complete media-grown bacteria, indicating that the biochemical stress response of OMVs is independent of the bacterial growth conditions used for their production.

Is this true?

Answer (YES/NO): NO